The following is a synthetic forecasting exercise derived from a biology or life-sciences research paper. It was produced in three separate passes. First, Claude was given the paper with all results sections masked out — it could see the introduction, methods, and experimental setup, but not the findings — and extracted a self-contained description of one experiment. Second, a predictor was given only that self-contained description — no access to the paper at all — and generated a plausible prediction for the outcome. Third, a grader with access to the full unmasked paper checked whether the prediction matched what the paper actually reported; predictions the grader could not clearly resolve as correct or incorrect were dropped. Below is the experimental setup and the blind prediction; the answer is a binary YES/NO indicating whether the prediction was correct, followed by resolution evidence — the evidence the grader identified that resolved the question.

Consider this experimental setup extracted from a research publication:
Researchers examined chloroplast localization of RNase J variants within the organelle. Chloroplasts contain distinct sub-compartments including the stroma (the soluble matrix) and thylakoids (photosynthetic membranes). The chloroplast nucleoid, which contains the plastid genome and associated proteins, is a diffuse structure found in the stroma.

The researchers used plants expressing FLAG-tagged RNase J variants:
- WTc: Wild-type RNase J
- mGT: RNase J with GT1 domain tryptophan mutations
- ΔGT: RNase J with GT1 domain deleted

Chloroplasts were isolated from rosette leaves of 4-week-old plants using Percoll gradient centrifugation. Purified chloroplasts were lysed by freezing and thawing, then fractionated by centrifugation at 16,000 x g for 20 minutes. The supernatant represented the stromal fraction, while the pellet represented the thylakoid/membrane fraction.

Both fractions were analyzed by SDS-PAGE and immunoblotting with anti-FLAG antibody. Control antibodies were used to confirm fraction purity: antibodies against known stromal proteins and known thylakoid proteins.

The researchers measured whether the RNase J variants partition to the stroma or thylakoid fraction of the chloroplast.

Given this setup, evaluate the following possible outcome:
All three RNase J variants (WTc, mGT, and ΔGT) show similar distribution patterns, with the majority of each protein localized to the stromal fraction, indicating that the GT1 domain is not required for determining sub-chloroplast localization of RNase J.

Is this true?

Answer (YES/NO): NO